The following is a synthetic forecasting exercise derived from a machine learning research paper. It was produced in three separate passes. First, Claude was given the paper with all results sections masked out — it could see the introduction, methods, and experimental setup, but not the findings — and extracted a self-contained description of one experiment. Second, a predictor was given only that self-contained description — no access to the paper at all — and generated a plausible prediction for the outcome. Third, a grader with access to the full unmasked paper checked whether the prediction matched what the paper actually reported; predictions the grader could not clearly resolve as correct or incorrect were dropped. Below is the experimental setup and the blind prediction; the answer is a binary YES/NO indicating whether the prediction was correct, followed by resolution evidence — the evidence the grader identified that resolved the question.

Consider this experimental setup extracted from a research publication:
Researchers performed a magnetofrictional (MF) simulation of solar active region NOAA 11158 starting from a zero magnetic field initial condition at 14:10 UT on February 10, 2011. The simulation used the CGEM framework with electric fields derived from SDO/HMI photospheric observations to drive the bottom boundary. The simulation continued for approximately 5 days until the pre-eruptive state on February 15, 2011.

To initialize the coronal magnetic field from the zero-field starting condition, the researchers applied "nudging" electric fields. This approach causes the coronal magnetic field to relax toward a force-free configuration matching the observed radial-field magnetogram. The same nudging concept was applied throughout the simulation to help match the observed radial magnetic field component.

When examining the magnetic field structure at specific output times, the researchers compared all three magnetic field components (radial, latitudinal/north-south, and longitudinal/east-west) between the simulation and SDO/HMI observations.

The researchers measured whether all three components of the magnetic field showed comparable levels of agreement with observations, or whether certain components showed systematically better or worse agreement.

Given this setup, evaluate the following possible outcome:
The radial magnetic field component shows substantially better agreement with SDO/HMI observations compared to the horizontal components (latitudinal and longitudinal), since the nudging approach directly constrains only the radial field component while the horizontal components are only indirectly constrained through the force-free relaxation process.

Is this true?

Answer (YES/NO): NO